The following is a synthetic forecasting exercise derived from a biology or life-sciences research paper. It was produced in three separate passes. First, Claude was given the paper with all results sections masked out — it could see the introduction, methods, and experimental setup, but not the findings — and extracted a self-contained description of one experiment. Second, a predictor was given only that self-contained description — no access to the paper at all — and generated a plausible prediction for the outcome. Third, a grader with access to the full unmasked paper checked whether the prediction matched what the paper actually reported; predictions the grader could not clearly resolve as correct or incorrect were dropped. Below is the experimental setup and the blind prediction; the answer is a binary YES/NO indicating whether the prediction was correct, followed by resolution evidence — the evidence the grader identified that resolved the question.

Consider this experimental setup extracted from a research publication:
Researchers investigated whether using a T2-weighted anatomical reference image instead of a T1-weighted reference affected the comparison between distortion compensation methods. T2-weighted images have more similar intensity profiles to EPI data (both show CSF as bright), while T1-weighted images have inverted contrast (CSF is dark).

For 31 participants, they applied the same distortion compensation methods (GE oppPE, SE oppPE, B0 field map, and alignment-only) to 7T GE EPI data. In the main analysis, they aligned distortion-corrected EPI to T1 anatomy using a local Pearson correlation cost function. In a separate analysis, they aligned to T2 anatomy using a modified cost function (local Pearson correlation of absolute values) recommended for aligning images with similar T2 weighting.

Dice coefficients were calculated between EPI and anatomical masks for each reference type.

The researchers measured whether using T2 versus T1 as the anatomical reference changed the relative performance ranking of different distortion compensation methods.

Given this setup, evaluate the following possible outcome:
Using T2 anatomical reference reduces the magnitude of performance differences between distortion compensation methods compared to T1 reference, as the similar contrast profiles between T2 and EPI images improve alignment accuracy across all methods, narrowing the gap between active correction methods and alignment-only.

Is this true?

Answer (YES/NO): NO